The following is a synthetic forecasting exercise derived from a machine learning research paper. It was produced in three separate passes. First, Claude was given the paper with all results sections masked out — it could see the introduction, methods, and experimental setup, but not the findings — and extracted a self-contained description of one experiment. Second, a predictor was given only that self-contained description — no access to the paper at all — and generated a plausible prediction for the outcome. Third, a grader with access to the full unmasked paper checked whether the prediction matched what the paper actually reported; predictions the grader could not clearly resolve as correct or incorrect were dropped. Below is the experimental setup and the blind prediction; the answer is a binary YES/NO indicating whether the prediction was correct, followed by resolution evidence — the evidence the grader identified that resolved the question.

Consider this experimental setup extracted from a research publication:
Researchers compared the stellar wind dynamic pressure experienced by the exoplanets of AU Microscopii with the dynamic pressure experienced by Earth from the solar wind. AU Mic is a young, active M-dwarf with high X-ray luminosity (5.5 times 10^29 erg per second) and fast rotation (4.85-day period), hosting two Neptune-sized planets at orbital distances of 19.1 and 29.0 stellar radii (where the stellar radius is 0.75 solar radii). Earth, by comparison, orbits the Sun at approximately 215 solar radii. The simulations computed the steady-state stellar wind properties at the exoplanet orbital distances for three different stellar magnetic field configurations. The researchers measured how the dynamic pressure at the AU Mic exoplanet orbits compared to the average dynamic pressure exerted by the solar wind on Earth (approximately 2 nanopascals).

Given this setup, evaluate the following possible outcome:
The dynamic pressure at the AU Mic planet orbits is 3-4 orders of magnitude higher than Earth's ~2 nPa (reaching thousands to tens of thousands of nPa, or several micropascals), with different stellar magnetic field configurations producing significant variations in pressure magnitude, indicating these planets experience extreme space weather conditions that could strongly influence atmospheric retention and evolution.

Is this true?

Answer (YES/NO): NO